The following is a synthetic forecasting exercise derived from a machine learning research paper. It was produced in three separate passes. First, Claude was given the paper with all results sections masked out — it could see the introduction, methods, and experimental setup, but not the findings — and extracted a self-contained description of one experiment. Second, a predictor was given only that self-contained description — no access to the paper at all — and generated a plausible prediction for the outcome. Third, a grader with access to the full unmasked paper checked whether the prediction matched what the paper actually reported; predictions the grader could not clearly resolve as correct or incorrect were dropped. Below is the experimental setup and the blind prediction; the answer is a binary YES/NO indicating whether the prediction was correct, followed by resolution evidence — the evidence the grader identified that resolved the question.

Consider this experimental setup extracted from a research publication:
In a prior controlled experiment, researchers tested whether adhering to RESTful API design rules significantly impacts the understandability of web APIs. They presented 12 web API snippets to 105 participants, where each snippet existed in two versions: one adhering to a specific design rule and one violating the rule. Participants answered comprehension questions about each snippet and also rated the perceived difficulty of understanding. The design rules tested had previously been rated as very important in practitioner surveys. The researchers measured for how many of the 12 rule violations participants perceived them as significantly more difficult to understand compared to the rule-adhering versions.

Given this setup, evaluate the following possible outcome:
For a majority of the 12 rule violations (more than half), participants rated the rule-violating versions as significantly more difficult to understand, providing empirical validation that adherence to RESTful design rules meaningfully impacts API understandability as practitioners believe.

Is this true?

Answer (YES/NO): YES